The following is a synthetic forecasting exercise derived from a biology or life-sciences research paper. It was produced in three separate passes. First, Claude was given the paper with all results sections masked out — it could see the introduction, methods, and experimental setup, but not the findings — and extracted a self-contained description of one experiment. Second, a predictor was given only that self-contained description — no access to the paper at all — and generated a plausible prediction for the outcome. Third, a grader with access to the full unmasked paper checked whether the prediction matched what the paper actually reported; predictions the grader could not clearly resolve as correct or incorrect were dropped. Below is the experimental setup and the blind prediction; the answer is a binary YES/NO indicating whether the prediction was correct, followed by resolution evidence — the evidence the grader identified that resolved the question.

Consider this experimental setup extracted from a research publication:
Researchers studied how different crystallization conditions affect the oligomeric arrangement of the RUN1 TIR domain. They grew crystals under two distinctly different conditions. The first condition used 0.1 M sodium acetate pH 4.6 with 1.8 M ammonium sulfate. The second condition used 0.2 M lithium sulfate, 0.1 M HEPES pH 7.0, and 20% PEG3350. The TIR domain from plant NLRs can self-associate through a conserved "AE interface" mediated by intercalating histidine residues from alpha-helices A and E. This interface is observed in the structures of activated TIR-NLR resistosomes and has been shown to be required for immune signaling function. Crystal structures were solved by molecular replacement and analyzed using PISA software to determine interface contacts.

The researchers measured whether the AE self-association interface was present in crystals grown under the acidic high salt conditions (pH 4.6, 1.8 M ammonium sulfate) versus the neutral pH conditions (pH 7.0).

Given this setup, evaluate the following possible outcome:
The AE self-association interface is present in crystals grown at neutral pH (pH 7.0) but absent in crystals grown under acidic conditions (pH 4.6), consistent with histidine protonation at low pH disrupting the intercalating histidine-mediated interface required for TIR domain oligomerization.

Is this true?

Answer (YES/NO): YES